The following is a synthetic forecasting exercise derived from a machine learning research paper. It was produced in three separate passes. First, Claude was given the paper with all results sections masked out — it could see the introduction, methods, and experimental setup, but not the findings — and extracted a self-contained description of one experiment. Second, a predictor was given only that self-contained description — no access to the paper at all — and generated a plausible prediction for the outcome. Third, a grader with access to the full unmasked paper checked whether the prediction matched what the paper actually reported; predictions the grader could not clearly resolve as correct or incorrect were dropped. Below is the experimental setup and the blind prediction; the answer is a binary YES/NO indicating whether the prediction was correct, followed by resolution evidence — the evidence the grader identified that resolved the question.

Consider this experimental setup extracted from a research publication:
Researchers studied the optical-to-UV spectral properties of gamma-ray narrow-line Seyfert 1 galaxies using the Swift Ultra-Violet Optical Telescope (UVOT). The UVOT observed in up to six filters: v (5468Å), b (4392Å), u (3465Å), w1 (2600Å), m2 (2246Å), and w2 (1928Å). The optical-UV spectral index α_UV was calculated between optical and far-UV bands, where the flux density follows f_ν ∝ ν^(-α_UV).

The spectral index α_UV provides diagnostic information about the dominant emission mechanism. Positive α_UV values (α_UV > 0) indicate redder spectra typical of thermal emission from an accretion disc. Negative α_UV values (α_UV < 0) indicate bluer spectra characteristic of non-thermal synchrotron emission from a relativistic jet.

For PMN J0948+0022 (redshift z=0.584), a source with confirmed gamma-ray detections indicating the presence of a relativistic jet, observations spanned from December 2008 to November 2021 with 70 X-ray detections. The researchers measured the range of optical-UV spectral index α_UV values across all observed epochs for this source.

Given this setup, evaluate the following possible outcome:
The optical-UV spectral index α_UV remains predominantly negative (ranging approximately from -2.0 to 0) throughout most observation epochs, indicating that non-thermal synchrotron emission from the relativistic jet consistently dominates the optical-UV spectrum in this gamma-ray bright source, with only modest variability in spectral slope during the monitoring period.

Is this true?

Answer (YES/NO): NO